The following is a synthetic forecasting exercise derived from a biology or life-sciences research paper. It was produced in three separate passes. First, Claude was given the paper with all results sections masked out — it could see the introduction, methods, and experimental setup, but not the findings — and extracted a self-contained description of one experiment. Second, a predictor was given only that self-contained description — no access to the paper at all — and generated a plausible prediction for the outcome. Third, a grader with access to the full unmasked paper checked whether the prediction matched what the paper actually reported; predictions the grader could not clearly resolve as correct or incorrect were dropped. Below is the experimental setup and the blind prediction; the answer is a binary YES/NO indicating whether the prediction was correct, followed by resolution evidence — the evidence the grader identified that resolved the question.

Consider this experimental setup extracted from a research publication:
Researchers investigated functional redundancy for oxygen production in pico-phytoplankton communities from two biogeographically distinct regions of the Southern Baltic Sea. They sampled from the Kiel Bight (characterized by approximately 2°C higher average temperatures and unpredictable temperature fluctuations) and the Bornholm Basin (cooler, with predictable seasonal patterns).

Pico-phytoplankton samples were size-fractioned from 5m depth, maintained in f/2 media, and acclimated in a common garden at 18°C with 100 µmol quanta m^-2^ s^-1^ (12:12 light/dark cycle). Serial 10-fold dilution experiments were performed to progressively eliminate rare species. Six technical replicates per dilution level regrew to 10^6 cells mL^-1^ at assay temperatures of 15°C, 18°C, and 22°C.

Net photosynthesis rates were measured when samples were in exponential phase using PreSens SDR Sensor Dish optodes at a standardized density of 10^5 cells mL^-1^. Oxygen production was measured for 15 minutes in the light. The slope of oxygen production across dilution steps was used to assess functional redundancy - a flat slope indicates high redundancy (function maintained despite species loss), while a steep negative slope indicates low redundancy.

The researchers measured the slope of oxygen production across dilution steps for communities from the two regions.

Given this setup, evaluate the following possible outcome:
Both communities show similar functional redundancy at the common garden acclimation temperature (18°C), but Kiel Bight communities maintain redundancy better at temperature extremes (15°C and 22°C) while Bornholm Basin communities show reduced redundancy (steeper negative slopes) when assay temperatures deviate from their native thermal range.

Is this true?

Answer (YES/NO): NO